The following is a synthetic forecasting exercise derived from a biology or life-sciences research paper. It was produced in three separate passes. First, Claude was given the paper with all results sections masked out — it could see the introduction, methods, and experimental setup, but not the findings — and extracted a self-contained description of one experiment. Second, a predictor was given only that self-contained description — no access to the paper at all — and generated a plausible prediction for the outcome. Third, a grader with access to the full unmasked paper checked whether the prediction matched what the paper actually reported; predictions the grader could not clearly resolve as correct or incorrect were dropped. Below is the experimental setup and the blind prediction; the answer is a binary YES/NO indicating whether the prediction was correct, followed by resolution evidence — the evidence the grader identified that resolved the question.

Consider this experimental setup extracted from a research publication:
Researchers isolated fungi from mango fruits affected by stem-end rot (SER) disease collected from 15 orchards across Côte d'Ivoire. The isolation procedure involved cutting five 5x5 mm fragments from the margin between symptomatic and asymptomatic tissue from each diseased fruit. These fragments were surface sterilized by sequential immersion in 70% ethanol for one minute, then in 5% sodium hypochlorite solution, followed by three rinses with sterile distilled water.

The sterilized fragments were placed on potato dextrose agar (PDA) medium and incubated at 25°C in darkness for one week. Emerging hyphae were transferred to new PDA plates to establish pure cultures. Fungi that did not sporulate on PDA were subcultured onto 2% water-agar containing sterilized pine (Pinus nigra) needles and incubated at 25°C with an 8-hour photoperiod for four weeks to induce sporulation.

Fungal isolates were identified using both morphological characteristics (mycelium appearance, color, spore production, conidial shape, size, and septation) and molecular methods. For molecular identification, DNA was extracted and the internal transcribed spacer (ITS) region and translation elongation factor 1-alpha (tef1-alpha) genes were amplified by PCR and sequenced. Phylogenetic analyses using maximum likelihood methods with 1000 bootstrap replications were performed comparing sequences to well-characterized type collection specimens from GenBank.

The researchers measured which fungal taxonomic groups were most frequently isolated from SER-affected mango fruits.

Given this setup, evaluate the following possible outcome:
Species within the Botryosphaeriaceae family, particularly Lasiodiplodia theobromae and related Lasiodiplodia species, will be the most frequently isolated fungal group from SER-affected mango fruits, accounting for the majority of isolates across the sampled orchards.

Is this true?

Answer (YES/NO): YES